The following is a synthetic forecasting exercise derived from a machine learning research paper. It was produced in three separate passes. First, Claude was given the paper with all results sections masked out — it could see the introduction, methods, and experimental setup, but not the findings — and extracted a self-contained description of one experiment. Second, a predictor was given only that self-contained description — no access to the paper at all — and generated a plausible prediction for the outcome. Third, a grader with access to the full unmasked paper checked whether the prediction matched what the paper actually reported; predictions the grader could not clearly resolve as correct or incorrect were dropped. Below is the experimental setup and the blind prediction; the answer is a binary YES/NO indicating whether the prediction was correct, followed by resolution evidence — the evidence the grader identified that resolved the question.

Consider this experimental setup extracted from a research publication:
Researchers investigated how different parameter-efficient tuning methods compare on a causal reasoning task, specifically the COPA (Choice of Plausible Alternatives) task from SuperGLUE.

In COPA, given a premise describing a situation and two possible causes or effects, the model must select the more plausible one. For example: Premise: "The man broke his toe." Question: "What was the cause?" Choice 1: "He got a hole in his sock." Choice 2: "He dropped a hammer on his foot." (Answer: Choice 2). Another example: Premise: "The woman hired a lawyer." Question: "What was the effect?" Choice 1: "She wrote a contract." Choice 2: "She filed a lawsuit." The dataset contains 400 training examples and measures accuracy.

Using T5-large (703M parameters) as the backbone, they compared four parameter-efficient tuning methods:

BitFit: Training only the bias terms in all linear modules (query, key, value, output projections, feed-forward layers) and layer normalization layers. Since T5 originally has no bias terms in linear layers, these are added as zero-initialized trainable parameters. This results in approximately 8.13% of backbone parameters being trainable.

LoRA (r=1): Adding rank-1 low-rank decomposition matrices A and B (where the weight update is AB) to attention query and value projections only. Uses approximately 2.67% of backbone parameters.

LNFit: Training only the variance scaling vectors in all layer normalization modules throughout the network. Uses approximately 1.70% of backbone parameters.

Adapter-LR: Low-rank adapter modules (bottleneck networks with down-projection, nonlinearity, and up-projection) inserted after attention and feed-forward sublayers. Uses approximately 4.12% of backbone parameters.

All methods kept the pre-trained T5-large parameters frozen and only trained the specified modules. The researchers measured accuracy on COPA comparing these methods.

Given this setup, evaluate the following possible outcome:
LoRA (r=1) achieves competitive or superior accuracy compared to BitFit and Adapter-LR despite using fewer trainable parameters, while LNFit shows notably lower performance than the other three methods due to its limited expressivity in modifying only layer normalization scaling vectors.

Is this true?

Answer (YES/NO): NO